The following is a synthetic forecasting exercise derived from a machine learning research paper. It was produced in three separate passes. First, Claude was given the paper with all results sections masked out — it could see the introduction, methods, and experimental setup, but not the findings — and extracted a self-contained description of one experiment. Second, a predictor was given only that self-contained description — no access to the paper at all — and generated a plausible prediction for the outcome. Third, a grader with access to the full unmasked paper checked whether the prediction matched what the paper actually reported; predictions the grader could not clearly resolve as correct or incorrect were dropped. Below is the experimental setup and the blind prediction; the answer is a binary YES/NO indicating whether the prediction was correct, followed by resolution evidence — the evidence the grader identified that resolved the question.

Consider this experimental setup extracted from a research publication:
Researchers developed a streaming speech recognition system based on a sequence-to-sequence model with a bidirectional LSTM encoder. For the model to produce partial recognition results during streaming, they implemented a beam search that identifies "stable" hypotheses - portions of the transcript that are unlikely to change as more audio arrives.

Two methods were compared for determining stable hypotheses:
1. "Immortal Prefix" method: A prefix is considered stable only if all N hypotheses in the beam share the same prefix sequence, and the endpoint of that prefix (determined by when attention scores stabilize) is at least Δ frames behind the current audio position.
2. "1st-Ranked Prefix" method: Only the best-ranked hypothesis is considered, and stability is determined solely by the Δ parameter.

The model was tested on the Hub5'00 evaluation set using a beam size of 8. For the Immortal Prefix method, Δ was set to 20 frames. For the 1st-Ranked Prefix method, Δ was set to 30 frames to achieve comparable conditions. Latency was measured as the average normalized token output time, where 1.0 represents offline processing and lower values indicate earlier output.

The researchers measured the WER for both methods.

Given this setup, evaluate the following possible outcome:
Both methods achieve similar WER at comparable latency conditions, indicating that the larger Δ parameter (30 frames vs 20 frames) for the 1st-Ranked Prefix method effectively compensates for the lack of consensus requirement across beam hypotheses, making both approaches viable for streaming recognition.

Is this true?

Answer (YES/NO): NO